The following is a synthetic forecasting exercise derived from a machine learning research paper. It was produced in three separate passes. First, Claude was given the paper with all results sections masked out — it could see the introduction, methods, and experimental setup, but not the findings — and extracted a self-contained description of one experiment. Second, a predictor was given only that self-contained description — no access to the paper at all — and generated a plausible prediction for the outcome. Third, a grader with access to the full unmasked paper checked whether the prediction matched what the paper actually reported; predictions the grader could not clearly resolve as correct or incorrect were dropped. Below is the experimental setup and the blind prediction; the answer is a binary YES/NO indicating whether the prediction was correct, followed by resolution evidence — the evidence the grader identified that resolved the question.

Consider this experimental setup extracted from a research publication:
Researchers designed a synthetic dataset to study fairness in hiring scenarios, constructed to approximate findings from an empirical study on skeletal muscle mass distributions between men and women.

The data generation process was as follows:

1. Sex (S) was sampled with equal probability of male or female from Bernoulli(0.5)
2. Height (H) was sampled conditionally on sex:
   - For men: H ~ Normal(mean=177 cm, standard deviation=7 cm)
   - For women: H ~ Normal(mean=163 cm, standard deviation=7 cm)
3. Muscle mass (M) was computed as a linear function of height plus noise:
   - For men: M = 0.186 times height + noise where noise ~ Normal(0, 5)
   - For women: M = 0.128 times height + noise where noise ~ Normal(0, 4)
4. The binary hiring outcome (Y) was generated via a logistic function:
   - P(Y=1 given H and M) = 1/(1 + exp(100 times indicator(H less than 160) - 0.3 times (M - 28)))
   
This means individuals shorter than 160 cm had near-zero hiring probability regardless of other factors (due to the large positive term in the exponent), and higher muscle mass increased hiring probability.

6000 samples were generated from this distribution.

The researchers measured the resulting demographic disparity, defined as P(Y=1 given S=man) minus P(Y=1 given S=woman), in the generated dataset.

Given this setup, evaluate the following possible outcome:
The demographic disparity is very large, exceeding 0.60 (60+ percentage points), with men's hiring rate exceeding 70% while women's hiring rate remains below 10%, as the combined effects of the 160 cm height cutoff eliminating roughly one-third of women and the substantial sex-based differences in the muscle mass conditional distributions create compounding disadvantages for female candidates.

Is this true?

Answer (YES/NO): NO